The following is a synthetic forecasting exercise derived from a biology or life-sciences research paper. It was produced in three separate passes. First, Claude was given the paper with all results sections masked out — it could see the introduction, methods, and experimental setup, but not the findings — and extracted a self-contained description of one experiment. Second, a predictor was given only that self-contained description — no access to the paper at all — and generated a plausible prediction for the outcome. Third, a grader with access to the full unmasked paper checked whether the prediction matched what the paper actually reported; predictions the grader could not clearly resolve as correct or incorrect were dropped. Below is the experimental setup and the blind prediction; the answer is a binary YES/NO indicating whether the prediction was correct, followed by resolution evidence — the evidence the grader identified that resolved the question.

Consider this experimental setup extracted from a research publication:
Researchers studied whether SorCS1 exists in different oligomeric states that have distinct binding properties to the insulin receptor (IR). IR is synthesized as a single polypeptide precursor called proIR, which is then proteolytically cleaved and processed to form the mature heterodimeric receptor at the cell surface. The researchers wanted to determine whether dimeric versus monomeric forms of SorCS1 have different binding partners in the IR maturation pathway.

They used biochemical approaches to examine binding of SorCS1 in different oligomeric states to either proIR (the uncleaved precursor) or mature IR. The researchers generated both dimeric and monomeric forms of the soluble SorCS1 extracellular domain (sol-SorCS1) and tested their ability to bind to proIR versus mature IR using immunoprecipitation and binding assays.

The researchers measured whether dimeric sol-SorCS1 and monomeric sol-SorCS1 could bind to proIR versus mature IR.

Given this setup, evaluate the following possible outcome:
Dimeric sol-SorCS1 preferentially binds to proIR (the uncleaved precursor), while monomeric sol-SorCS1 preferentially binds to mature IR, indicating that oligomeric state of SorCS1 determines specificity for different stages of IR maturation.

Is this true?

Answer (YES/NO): NO